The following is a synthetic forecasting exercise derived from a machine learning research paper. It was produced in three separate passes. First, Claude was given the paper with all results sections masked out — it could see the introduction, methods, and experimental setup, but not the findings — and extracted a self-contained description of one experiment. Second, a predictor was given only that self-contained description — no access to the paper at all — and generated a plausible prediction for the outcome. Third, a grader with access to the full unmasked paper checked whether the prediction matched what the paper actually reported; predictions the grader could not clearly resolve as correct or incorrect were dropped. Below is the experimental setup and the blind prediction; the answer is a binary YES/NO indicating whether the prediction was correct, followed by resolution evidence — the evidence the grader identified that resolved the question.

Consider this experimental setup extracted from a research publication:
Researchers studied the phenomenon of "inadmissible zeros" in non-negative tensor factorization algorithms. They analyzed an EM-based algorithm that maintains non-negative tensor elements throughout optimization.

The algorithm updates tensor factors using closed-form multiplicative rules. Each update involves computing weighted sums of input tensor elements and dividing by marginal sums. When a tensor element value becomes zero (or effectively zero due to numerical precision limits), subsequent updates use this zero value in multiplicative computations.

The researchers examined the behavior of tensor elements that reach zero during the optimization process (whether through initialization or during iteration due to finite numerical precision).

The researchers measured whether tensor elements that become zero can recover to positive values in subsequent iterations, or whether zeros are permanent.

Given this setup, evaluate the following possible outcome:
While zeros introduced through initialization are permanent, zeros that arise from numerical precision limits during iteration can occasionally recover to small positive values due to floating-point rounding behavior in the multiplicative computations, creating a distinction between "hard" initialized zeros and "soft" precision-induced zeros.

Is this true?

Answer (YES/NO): NO